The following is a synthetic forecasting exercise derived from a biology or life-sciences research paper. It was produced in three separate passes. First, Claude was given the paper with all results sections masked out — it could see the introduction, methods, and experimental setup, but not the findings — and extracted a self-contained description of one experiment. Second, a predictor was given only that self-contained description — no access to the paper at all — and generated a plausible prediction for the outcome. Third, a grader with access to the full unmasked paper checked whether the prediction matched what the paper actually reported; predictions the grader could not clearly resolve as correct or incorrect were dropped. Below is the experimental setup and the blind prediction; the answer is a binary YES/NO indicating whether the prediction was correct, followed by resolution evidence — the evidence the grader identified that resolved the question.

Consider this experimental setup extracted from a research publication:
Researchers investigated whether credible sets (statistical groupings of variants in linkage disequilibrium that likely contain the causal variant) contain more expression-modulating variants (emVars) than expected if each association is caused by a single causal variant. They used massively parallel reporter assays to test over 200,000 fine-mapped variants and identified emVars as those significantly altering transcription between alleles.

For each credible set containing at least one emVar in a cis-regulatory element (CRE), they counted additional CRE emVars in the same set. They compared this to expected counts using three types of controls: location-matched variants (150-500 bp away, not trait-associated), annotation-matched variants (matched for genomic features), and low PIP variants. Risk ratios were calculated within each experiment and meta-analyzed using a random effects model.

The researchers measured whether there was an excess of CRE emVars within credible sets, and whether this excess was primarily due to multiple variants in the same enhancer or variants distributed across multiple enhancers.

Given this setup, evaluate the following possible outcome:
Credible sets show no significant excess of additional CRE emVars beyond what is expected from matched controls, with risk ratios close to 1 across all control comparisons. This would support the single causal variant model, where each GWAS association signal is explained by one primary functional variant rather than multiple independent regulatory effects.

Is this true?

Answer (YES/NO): NO